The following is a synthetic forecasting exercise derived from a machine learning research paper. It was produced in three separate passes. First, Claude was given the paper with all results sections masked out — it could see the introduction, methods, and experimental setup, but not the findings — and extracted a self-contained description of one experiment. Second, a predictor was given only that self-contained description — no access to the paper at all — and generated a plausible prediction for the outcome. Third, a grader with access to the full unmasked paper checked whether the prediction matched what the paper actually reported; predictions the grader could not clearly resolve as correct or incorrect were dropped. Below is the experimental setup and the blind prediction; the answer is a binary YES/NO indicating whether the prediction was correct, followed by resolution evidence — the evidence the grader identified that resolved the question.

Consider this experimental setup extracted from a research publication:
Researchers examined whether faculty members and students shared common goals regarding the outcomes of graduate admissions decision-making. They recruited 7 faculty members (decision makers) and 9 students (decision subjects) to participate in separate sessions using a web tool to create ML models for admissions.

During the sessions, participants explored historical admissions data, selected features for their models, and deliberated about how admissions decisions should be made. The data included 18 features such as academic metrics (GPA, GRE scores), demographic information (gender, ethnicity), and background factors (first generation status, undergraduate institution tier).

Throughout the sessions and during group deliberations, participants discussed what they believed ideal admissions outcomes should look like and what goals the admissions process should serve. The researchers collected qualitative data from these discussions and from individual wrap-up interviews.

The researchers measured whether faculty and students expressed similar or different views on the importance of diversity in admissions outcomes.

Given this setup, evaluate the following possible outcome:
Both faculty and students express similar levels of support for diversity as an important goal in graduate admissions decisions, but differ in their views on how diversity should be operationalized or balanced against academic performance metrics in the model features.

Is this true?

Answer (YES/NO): YES